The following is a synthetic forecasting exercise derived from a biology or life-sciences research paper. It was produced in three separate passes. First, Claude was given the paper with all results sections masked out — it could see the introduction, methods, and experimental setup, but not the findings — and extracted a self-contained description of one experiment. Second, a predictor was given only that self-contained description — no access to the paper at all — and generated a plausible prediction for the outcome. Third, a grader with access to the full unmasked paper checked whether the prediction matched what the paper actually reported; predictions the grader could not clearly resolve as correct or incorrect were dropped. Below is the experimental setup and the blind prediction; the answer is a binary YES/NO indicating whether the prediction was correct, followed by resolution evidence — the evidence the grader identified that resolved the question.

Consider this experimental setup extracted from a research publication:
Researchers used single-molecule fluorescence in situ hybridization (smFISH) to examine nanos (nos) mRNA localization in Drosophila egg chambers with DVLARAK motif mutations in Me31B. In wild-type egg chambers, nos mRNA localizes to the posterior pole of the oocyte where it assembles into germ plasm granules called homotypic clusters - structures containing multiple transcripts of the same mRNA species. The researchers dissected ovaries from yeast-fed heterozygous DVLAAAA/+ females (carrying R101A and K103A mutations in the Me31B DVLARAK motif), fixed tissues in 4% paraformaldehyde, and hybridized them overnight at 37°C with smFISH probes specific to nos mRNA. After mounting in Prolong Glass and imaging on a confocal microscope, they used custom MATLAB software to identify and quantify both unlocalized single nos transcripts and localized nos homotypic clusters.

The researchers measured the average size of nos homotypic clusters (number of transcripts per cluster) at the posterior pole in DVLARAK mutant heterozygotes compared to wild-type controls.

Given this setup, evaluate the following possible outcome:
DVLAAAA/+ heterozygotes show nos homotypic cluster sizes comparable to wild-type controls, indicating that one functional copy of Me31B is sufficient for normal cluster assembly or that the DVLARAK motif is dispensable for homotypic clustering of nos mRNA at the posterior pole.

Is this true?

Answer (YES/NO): NO